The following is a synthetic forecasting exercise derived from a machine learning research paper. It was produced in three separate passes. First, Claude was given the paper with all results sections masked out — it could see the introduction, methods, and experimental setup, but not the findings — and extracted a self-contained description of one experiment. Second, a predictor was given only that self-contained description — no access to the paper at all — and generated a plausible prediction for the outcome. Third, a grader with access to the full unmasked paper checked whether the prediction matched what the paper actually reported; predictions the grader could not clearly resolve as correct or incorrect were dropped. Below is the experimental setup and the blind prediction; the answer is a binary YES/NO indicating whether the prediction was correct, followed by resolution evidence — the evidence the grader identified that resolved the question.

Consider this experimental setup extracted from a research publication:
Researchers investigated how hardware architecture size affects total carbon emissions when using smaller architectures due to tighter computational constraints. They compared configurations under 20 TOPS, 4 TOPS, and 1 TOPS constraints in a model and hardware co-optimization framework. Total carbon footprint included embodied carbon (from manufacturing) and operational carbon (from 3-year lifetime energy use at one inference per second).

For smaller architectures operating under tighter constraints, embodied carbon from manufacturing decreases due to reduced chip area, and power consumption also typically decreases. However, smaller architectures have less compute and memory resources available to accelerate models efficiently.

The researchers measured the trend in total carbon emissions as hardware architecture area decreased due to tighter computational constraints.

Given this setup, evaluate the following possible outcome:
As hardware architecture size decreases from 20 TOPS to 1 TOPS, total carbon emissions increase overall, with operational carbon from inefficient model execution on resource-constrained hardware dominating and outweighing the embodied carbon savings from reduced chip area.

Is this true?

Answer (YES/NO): YES